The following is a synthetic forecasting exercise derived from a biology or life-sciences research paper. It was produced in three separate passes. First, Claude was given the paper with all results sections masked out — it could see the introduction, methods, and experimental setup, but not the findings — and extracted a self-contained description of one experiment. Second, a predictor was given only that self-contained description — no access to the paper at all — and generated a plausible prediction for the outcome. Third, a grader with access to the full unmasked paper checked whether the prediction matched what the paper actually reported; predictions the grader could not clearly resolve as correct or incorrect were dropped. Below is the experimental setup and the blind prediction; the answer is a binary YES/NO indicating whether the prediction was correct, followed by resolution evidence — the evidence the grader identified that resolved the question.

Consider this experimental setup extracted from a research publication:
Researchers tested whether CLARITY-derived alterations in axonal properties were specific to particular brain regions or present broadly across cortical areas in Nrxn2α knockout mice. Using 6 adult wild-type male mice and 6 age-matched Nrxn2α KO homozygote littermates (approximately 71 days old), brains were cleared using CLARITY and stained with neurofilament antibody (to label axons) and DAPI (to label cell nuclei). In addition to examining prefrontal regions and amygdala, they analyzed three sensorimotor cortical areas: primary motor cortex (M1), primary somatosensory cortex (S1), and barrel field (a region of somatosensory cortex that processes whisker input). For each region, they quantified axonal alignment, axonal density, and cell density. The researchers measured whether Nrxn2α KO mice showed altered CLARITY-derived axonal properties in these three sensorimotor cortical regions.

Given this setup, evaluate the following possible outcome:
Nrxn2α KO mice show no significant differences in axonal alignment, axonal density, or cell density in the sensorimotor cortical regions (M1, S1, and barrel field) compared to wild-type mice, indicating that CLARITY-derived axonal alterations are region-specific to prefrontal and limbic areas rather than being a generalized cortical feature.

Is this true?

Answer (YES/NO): YES